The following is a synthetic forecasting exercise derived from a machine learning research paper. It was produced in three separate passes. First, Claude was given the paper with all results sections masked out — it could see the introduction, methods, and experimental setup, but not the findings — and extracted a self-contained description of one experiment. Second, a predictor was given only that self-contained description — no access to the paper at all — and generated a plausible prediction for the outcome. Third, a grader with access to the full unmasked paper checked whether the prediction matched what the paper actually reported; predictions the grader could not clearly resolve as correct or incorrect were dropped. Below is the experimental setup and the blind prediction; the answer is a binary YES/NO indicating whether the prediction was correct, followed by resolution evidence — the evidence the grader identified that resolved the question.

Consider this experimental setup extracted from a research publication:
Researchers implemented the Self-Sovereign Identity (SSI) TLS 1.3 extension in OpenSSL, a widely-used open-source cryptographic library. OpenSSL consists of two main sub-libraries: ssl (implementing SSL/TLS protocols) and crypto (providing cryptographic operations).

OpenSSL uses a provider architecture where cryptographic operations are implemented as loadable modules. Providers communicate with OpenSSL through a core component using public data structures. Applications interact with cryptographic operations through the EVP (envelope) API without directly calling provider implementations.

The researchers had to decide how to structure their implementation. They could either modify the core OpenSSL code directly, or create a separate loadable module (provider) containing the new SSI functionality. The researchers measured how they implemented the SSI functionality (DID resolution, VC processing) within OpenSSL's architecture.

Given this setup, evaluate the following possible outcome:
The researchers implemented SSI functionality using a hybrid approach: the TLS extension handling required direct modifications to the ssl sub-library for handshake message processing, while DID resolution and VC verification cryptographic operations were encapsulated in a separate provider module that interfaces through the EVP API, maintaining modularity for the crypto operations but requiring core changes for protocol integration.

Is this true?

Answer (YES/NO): YES